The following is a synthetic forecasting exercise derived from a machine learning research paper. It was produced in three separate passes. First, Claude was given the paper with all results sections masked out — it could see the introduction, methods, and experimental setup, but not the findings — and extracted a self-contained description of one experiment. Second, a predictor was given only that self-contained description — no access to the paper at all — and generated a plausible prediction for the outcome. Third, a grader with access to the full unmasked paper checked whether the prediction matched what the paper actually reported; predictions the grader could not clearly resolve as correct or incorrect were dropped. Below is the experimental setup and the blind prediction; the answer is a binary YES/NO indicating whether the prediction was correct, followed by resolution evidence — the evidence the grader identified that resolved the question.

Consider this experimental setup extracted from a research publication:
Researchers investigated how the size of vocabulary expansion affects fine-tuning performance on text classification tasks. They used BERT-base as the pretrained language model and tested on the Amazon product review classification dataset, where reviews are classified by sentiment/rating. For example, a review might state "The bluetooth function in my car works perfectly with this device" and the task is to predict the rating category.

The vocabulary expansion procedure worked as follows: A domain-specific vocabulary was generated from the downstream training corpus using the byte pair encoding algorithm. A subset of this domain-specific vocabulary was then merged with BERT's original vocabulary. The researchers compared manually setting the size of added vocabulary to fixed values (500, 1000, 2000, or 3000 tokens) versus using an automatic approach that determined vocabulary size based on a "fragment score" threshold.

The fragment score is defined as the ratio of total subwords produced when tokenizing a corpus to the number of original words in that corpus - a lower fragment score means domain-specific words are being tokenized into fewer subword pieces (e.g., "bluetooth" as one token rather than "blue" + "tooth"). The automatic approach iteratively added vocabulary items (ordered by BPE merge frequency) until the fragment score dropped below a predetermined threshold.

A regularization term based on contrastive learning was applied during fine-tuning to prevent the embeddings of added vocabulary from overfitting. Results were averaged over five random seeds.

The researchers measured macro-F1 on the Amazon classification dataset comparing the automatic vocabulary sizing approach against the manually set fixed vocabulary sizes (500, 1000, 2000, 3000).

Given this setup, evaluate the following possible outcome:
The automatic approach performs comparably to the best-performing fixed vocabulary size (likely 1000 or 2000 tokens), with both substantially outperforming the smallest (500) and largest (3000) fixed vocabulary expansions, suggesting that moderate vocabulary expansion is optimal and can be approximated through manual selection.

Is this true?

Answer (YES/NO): NO